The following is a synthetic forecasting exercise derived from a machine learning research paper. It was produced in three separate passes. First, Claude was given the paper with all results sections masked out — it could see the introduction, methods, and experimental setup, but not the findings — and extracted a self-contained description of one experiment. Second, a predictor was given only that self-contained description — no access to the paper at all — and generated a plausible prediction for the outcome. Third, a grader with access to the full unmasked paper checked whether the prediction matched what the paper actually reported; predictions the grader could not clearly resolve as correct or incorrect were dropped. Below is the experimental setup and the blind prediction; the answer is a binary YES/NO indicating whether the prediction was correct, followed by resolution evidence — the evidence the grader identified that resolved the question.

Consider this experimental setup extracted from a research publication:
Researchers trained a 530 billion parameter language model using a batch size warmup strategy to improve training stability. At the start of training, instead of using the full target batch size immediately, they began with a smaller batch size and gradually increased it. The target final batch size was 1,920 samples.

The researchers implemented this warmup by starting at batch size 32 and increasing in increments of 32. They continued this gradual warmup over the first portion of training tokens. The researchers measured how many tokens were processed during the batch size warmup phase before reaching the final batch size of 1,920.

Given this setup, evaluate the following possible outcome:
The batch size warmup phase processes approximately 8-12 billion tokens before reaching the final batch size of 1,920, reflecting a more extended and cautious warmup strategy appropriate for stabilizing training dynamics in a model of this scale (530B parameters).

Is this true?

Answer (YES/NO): YES